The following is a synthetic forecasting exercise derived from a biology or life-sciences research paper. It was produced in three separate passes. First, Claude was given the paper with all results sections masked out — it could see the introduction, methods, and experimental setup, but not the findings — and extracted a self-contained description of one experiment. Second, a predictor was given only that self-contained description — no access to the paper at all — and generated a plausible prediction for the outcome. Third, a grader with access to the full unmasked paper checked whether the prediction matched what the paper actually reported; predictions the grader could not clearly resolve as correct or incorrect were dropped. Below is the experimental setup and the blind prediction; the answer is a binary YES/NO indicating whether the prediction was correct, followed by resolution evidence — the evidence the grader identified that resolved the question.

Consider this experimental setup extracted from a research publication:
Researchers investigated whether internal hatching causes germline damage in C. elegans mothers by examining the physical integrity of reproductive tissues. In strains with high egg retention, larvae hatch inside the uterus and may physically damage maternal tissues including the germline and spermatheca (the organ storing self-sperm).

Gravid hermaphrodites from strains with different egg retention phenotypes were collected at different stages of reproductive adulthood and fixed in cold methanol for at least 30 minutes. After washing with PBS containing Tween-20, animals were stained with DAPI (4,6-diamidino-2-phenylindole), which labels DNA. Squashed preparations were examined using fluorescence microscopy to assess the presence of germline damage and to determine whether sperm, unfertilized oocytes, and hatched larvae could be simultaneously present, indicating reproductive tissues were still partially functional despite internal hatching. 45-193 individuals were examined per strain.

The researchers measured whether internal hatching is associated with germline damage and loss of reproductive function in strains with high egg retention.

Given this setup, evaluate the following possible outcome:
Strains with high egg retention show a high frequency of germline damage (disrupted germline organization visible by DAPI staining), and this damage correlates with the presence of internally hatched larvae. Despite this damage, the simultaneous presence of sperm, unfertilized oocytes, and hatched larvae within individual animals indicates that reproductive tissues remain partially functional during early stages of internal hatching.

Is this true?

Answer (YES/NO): NO